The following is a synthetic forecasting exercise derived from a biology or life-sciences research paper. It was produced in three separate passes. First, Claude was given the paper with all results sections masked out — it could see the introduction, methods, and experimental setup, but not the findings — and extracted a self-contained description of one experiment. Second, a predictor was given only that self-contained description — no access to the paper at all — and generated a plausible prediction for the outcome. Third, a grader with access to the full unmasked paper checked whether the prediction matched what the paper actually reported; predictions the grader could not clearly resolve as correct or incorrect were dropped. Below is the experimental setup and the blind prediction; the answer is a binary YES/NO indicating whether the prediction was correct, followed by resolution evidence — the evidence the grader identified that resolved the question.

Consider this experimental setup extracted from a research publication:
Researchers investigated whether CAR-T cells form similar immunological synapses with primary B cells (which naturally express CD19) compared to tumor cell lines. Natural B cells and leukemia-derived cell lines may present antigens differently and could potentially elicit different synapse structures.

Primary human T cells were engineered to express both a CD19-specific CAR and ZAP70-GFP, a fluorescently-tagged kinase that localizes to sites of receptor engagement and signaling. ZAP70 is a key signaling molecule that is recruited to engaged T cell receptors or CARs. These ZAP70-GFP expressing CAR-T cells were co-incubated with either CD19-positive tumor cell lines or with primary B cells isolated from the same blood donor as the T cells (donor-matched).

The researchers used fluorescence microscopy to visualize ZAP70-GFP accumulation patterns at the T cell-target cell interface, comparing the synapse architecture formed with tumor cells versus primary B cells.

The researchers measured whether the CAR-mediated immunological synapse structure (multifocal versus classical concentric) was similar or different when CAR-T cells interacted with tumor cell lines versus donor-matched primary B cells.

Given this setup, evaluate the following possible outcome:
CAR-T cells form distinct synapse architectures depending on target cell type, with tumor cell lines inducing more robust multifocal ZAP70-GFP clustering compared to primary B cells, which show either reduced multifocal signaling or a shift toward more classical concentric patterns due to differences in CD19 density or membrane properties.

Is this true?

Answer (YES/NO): NO